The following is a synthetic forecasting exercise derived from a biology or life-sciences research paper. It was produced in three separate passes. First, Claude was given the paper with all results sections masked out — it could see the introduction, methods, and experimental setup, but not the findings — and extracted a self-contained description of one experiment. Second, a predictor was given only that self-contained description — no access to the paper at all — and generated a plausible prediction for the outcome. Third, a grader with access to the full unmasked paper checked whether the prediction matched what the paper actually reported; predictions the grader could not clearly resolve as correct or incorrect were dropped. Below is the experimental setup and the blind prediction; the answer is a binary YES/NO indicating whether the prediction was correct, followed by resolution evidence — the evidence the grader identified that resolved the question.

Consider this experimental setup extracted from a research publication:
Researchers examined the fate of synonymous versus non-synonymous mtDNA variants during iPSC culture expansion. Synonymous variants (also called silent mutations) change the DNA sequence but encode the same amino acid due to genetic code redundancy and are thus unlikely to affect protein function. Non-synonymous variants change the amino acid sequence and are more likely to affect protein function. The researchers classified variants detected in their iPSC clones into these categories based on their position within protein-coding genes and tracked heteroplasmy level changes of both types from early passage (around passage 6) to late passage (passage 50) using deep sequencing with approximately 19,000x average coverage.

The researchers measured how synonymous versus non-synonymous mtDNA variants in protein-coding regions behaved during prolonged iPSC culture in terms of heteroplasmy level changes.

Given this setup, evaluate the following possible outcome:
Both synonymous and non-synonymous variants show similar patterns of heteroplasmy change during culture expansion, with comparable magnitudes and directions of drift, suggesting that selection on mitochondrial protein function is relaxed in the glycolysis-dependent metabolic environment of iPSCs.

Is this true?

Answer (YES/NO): NO